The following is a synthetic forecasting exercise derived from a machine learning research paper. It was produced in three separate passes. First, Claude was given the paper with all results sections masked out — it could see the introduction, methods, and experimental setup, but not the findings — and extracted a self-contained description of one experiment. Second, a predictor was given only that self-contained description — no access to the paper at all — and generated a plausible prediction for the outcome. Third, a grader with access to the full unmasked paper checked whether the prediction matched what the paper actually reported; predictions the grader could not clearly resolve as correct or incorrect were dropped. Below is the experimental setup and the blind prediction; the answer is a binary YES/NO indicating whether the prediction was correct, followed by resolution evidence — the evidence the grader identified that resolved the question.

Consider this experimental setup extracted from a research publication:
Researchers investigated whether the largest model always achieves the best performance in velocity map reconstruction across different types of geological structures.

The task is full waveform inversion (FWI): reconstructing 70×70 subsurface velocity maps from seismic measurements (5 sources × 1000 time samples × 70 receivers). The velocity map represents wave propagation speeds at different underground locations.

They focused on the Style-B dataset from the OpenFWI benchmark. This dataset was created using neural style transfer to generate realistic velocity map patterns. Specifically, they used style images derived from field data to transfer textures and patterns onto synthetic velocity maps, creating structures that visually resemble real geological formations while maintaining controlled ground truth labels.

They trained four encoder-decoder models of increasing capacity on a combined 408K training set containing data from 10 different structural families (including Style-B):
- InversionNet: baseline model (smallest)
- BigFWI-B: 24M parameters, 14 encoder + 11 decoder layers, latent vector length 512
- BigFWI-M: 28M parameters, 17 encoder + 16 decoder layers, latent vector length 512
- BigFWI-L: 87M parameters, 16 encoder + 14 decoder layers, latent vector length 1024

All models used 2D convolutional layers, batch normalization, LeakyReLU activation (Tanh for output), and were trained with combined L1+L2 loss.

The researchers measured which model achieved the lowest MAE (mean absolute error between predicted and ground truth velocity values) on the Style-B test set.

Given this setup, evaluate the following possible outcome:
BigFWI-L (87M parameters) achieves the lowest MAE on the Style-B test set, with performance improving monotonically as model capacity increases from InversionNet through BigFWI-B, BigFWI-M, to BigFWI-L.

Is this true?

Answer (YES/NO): NO